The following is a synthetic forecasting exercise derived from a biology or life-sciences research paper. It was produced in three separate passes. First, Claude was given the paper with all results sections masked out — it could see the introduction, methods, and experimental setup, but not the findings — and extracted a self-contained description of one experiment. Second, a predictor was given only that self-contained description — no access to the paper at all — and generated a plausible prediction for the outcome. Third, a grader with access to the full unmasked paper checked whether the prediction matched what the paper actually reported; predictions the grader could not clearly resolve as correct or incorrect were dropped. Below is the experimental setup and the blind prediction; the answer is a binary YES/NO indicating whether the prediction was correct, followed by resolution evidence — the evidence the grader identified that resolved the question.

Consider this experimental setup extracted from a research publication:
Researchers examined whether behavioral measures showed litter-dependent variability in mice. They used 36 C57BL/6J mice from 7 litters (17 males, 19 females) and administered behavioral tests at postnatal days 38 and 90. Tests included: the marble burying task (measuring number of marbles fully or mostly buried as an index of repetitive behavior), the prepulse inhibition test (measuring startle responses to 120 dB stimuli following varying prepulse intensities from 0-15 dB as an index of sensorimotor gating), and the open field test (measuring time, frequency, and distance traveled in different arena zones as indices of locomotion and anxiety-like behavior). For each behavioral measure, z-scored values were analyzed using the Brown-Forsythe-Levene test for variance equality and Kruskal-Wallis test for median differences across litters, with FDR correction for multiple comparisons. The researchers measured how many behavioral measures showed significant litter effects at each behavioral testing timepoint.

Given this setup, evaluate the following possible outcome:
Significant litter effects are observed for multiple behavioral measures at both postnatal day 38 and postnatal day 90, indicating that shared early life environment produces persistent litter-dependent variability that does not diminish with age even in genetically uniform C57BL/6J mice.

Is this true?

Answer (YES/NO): YES